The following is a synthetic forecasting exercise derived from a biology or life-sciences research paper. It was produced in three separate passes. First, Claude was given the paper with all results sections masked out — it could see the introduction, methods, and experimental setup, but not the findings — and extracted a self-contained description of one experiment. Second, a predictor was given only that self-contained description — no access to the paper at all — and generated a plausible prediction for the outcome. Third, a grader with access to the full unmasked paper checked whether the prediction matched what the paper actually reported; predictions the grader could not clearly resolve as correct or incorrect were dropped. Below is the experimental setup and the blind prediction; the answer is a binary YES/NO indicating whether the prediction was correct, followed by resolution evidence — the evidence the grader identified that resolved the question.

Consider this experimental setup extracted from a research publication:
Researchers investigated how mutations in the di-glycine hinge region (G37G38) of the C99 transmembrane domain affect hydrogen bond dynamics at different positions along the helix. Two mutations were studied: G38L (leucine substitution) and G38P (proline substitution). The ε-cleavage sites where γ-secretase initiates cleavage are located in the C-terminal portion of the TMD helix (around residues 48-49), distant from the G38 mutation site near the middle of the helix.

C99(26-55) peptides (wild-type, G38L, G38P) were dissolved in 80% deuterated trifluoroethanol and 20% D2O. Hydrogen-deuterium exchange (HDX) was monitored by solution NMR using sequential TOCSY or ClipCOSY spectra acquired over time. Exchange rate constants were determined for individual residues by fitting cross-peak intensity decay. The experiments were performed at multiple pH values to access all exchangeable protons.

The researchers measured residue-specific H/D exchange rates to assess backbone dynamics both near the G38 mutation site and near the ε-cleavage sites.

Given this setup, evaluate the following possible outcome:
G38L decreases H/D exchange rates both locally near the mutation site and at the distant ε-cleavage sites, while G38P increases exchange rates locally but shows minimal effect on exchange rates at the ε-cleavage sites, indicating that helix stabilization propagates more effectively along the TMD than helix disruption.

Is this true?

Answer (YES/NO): NO